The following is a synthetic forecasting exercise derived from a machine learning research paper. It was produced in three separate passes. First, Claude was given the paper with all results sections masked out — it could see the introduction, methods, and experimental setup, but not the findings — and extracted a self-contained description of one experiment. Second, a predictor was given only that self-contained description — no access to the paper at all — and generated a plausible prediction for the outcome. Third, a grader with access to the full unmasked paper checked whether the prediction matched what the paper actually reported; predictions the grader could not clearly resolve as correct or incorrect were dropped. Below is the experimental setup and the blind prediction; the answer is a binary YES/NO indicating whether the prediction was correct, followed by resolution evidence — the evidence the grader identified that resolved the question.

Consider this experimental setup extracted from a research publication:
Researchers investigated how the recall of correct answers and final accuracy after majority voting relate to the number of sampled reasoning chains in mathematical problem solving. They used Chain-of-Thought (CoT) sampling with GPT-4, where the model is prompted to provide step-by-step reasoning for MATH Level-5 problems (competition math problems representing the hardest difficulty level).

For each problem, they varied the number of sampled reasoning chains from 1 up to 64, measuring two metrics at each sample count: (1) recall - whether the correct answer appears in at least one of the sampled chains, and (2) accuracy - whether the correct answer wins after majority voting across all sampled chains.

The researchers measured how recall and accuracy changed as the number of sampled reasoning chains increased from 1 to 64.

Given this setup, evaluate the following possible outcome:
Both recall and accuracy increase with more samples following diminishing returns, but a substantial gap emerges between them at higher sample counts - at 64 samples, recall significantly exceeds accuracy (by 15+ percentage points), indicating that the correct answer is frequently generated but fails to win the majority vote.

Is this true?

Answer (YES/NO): NO